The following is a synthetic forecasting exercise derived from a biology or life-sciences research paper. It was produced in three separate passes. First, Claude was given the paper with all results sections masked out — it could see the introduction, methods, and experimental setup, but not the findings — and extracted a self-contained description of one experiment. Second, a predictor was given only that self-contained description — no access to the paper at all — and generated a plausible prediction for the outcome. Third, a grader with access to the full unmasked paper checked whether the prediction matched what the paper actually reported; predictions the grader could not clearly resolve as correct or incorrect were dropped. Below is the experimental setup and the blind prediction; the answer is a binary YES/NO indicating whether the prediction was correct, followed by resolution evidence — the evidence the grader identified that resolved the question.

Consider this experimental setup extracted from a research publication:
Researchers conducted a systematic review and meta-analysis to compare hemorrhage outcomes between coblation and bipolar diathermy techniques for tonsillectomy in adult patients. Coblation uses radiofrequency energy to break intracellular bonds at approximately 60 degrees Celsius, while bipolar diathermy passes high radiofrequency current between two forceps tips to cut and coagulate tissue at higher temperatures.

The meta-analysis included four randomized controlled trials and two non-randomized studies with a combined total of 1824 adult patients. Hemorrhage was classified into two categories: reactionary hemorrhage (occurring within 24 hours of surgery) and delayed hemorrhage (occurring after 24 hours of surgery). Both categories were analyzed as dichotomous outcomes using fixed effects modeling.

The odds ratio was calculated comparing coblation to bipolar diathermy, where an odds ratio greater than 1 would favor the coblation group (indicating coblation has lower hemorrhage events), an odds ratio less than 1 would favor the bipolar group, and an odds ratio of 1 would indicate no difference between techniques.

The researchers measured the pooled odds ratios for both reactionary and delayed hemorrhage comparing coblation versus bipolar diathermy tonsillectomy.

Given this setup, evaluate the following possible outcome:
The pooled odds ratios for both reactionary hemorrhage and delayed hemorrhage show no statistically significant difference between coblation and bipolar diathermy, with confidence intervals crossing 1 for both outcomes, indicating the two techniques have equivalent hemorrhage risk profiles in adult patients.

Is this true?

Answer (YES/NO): YES